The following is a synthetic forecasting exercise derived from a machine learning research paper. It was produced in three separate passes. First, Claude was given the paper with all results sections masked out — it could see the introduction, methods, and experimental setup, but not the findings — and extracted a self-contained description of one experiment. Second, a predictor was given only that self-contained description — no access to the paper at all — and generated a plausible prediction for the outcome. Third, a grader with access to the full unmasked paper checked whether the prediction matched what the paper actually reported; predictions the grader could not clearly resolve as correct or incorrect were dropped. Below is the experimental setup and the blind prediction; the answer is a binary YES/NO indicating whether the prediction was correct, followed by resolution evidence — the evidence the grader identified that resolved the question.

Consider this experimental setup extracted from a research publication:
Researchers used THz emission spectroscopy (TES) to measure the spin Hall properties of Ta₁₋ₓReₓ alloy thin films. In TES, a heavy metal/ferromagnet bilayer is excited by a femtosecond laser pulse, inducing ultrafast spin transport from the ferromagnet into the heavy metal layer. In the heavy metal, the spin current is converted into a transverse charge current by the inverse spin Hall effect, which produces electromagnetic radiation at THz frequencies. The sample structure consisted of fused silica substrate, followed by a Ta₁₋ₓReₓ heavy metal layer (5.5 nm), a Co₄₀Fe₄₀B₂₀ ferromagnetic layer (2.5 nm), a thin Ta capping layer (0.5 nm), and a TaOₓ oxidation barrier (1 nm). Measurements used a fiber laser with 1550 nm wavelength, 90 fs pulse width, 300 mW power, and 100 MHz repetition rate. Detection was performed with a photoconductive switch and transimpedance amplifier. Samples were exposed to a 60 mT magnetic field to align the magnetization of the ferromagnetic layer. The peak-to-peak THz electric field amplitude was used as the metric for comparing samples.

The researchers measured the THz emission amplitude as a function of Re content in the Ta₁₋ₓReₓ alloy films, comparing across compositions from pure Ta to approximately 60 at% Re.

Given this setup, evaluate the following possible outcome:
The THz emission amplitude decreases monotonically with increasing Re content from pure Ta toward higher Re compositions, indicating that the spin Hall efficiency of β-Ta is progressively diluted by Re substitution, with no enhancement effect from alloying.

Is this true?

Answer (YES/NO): NO